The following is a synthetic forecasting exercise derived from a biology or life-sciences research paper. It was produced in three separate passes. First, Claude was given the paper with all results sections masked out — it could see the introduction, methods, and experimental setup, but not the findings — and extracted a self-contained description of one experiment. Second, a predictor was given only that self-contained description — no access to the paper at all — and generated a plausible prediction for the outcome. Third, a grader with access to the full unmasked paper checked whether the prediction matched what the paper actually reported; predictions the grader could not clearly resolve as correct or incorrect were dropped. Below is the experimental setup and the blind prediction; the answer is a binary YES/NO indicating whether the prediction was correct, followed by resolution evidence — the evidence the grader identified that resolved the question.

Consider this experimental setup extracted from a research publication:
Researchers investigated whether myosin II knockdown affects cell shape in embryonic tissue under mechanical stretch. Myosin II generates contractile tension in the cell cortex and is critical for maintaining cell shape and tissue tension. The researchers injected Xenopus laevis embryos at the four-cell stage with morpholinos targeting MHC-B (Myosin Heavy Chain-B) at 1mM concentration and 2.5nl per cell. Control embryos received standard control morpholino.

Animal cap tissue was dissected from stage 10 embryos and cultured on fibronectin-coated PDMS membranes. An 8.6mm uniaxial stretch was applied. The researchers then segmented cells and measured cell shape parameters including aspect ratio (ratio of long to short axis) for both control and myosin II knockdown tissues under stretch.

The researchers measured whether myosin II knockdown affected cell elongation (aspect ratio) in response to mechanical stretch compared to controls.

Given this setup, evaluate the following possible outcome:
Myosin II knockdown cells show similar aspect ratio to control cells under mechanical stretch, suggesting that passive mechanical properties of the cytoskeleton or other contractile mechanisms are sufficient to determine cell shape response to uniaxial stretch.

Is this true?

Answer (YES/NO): NO